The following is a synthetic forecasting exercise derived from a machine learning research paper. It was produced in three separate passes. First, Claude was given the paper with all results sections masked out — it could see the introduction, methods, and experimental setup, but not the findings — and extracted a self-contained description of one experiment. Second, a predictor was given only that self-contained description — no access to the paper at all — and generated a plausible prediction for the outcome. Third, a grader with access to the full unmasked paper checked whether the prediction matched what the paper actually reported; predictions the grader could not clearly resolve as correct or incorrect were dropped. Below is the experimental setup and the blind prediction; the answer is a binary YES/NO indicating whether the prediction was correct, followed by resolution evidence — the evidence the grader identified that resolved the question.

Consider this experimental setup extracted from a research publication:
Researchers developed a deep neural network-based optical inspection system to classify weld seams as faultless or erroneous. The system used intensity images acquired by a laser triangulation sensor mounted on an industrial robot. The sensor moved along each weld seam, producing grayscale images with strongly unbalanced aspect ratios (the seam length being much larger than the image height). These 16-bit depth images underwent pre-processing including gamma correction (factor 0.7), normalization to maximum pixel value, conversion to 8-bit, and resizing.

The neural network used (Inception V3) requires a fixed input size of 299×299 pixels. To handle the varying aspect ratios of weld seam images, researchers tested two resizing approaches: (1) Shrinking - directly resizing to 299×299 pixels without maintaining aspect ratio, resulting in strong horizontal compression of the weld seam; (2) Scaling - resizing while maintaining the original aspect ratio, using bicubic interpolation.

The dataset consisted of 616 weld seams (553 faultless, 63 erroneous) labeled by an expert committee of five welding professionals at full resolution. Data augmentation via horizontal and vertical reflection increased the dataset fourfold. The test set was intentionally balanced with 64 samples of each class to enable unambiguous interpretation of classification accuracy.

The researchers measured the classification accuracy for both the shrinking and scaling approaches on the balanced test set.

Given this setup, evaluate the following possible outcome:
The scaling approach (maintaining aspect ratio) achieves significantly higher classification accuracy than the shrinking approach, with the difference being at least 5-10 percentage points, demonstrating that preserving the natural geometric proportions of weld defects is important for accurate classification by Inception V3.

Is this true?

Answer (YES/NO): NO